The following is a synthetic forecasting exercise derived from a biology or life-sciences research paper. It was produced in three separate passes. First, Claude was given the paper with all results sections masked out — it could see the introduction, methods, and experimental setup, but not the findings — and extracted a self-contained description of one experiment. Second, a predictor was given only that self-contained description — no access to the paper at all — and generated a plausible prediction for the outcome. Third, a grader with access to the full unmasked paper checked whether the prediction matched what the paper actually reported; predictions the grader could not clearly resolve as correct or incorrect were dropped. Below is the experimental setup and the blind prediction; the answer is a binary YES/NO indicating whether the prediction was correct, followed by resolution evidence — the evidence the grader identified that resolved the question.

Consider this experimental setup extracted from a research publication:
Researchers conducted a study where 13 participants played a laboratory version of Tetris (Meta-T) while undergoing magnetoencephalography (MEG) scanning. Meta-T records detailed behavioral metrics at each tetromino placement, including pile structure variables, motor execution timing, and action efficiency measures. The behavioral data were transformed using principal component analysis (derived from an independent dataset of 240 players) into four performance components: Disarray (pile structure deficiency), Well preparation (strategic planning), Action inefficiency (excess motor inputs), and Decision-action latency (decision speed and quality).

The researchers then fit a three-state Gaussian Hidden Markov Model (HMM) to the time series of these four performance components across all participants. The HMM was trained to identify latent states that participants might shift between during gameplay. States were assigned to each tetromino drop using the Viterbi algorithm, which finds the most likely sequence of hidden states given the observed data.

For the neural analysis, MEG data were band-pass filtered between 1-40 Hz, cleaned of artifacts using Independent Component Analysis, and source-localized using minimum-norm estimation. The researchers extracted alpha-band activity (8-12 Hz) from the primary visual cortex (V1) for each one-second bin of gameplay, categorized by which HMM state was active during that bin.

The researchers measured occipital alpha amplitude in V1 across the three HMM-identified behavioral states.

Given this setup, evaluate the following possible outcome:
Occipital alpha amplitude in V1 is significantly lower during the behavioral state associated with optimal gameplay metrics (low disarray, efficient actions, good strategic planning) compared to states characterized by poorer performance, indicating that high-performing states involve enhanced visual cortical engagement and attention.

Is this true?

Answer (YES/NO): YES